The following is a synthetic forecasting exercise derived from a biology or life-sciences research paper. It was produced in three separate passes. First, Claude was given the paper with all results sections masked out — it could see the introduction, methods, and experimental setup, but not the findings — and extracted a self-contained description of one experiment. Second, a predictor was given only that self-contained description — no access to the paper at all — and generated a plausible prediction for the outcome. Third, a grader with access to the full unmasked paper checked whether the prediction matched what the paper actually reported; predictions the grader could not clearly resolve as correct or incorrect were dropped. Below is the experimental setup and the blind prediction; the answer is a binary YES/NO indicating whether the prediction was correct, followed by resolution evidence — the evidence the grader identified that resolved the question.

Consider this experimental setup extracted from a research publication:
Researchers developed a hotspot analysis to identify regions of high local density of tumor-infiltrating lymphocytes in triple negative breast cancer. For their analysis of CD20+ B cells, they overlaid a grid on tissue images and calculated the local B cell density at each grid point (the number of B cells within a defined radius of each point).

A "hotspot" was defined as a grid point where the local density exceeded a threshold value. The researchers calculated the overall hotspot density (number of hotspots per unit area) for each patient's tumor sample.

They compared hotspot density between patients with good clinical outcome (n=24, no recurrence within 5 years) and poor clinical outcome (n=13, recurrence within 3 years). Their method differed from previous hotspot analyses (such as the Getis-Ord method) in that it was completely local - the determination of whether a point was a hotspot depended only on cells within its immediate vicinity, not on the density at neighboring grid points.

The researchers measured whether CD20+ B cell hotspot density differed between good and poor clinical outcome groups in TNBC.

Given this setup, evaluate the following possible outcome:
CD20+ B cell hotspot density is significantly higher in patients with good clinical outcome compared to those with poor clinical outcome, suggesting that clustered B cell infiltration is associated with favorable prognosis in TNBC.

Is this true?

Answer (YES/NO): NO